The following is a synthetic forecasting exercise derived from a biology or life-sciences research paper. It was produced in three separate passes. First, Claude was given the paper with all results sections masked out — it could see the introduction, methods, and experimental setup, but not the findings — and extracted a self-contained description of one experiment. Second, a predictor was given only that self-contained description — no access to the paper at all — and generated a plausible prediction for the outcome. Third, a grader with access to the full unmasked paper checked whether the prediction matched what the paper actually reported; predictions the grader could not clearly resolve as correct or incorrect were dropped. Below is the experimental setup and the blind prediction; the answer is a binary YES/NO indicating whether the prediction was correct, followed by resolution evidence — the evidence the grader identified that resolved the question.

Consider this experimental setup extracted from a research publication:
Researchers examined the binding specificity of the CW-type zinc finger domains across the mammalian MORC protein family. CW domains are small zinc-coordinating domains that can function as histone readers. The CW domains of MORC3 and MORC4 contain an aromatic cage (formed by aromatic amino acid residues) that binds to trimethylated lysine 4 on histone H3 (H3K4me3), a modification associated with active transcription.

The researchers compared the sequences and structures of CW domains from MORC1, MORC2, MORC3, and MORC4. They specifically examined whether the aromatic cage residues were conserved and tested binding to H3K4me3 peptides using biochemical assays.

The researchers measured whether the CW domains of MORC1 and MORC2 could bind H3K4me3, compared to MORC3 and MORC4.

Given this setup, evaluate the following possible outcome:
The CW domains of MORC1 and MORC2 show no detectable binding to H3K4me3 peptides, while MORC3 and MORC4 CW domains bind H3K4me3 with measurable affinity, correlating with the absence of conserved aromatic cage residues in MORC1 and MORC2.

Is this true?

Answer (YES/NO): YES